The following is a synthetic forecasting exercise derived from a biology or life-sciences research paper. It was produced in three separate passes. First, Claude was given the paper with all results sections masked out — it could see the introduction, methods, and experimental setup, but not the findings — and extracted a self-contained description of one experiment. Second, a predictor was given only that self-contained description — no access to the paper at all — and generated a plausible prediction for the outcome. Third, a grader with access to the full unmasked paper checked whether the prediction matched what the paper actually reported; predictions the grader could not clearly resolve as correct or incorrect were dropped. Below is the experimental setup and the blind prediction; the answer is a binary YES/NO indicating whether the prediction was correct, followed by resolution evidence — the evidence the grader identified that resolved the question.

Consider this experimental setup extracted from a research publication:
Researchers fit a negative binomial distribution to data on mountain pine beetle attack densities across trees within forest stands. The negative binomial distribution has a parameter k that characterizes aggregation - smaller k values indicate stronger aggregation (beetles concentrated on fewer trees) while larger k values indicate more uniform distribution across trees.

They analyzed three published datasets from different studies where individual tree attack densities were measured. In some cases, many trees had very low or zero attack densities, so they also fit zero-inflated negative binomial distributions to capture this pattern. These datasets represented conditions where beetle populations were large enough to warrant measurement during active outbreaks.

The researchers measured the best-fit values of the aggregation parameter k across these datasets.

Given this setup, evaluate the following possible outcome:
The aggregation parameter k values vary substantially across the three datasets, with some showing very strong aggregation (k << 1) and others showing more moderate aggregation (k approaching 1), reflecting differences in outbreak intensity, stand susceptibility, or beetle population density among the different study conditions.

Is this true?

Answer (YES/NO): NO